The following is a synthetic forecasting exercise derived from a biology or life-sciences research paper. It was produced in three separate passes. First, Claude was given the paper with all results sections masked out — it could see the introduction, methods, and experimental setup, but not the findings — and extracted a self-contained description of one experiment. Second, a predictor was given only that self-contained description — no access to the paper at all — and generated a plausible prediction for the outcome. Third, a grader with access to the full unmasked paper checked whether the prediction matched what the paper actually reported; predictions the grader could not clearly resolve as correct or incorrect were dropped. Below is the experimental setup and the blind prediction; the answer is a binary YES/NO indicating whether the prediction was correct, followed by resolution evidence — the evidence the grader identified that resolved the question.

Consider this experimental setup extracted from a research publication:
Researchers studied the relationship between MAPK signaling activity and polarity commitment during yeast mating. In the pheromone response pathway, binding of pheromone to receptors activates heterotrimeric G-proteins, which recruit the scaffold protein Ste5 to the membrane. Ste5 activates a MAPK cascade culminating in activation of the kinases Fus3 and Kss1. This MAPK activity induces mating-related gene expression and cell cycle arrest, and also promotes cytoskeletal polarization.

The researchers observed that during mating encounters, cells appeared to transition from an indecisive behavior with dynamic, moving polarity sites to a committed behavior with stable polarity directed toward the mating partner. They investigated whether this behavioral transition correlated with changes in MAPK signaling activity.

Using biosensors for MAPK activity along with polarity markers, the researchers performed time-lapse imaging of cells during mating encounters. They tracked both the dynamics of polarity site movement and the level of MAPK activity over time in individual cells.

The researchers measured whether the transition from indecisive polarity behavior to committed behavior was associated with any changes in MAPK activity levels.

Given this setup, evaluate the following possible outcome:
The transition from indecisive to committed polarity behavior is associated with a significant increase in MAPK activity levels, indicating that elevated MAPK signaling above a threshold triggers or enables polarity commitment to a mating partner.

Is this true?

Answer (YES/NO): YES